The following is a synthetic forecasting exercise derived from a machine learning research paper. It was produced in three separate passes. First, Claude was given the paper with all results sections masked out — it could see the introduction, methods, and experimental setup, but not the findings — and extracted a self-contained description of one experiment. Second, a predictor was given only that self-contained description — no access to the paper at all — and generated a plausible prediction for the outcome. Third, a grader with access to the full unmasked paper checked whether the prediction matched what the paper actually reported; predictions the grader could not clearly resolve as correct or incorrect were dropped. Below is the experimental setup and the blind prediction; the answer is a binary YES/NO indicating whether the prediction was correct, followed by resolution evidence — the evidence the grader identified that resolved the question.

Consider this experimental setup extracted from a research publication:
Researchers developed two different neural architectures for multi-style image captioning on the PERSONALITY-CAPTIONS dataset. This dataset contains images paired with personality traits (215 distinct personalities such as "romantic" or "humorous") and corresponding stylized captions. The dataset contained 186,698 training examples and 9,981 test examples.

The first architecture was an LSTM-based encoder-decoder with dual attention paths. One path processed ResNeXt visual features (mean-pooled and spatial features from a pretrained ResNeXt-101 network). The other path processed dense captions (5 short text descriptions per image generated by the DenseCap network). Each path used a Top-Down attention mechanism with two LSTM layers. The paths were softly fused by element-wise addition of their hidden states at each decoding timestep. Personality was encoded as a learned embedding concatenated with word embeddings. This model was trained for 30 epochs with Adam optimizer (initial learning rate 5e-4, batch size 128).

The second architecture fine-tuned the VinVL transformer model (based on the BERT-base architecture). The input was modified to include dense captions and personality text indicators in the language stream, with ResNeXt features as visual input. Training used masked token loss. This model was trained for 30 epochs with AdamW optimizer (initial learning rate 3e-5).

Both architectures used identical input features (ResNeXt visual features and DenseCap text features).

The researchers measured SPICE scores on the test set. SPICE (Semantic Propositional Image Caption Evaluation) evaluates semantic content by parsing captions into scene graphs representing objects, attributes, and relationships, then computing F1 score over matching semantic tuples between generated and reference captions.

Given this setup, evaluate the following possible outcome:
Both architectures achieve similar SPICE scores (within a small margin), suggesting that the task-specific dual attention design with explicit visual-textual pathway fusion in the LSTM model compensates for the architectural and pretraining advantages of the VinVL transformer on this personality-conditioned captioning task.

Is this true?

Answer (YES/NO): YES